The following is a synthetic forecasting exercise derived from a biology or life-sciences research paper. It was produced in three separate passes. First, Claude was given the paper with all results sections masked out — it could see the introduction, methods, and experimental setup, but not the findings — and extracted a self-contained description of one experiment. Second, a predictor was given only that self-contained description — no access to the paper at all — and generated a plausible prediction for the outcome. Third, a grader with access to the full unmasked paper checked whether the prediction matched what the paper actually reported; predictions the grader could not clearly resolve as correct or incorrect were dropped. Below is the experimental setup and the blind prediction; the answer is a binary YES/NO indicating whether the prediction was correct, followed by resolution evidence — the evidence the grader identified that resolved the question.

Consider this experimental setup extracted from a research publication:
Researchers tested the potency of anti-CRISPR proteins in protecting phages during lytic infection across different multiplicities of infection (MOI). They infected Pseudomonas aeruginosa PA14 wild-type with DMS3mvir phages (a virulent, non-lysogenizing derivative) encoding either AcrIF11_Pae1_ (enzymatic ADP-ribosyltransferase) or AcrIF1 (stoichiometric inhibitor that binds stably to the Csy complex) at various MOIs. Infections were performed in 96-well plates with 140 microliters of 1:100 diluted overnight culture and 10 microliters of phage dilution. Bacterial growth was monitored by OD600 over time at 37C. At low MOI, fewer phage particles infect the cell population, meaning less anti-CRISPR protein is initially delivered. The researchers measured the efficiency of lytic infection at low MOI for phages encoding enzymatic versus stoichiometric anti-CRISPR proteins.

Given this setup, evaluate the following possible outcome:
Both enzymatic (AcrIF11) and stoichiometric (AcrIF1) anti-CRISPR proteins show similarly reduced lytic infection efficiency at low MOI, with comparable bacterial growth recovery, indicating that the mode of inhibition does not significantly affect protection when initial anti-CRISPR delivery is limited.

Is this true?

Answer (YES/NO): YES